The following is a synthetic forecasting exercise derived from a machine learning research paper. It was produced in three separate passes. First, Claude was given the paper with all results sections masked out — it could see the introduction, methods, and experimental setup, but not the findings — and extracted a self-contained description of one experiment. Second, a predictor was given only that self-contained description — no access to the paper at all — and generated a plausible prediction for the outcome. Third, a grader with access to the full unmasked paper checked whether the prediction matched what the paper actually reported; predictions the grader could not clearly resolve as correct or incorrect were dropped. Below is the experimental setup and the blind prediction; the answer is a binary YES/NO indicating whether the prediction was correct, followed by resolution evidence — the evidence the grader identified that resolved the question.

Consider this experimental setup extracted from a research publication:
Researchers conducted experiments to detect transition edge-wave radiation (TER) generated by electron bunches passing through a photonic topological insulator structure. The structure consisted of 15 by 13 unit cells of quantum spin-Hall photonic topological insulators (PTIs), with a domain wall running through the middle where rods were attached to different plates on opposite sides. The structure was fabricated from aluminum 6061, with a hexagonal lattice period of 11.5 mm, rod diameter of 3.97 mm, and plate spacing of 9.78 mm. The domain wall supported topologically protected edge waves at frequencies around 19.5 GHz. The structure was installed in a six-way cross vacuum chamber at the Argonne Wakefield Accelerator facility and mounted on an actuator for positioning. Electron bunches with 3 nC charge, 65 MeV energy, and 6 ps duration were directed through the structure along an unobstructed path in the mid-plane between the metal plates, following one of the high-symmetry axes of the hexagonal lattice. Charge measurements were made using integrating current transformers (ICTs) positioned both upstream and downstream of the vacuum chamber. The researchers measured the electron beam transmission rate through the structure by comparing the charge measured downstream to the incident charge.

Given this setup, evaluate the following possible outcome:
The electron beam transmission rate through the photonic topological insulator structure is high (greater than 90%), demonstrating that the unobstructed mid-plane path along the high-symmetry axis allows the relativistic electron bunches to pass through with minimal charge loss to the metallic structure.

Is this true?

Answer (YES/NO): NO